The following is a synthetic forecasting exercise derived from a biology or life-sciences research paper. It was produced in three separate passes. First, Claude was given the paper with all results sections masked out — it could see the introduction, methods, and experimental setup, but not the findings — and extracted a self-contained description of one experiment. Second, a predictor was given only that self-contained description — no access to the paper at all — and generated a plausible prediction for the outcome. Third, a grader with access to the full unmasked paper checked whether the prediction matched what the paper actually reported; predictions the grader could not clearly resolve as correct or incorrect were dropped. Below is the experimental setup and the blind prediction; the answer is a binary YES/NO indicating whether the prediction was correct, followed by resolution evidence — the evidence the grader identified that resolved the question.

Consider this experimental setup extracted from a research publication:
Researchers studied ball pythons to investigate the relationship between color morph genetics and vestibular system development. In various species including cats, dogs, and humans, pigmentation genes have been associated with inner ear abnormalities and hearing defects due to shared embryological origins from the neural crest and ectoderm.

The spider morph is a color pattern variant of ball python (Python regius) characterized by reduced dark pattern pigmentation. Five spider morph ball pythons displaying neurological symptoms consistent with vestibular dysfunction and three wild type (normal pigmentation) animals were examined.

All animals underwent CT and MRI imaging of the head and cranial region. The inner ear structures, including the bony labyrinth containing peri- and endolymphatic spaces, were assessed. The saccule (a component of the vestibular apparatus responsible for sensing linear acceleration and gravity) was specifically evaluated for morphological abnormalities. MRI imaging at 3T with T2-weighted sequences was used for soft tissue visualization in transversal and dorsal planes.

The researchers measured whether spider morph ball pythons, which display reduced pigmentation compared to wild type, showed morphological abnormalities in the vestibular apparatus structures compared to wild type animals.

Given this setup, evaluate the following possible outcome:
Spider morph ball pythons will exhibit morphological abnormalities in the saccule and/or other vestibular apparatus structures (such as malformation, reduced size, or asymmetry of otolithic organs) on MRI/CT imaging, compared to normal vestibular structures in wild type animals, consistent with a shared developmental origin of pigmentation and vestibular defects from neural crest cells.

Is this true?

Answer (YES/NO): YES